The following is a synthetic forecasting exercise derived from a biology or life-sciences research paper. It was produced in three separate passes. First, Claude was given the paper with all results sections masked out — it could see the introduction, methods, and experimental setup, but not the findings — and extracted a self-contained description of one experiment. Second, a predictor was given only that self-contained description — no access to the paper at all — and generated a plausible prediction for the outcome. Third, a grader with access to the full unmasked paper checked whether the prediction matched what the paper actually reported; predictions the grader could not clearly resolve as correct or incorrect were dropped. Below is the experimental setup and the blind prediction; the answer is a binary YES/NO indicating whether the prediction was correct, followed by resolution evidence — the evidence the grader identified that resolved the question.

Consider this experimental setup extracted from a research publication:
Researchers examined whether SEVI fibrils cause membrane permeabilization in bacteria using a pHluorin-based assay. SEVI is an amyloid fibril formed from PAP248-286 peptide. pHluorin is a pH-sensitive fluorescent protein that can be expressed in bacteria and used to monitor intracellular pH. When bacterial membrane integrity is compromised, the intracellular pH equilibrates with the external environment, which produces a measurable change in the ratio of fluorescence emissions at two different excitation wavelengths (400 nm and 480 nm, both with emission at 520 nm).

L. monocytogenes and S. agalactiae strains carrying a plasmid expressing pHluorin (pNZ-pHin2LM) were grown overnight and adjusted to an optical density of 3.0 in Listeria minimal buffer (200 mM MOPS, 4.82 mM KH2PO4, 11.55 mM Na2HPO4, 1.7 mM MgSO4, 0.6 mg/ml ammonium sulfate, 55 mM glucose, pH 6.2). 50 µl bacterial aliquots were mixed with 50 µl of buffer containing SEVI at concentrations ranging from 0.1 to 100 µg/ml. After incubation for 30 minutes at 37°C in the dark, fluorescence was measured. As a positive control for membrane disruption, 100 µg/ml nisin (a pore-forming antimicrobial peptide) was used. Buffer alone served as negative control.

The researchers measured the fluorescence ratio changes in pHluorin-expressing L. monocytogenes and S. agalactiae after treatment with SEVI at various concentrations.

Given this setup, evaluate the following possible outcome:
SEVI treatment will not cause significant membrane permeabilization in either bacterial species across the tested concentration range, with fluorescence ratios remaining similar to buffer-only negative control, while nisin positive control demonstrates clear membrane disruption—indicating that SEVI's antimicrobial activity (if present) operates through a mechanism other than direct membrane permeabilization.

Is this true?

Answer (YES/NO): YES